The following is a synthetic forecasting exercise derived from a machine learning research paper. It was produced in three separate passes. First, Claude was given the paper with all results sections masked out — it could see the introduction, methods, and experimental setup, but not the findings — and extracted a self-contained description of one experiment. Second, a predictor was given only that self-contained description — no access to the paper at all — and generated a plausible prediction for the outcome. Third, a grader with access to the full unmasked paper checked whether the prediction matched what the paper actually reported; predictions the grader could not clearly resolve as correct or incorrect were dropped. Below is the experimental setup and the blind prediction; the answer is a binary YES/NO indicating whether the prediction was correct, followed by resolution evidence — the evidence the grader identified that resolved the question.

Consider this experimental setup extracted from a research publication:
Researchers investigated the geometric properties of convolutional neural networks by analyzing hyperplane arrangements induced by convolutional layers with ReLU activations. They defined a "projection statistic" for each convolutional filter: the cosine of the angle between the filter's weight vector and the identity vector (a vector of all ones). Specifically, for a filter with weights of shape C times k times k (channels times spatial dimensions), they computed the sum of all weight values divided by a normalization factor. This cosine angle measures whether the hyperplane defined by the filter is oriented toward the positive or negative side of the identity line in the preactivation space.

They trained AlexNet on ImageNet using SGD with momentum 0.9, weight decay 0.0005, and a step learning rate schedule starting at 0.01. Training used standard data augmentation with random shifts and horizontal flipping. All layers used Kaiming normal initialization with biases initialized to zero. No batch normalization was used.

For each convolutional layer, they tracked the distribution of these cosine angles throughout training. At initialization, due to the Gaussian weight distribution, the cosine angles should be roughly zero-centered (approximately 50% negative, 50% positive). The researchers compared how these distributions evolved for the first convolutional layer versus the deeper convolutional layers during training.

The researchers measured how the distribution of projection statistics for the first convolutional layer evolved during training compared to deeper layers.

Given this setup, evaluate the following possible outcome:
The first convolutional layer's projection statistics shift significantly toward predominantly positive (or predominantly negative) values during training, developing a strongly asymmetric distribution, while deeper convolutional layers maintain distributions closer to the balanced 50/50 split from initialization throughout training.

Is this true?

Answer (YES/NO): NO